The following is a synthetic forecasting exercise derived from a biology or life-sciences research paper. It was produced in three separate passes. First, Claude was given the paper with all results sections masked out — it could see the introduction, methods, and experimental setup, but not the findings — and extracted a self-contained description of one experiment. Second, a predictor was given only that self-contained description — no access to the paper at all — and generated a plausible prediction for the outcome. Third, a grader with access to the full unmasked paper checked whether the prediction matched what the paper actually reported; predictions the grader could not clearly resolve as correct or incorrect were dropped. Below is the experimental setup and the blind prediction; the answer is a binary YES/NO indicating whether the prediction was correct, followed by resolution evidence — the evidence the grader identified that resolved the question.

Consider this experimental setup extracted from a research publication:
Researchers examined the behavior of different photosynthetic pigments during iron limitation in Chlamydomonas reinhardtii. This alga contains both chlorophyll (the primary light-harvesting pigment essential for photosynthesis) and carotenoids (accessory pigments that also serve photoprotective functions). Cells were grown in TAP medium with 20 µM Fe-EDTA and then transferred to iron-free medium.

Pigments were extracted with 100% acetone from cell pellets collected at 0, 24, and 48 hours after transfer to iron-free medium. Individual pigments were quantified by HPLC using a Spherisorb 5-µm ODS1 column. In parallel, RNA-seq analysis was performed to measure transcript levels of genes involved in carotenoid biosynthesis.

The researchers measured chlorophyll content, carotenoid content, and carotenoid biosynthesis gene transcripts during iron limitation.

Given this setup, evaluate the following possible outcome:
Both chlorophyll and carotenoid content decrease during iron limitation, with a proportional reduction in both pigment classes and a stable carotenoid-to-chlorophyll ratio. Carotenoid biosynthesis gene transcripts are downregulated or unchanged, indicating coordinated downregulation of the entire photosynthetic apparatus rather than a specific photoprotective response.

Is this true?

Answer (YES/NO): NO